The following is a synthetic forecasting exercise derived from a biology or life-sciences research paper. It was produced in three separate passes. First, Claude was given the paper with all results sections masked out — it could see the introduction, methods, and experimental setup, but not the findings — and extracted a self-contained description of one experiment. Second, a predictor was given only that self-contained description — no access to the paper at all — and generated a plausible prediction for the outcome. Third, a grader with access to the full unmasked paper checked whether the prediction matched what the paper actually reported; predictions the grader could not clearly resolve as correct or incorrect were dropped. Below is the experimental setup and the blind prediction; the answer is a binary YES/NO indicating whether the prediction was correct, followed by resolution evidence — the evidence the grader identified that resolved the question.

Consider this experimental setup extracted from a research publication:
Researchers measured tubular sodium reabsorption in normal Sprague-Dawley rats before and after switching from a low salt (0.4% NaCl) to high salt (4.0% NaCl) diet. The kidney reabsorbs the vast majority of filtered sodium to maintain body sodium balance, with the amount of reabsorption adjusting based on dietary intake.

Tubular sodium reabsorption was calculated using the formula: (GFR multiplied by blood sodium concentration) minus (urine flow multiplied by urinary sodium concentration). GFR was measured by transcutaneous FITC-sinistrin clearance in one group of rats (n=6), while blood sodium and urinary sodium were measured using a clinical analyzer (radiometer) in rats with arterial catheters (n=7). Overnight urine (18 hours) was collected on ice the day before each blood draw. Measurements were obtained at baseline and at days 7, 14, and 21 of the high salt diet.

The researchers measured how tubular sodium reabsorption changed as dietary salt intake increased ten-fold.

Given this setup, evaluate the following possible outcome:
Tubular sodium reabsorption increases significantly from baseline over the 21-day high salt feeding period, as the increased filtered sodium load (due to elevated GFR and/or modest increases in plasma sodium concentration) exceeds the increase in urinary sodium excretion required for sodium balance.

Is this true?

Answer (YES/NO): YES